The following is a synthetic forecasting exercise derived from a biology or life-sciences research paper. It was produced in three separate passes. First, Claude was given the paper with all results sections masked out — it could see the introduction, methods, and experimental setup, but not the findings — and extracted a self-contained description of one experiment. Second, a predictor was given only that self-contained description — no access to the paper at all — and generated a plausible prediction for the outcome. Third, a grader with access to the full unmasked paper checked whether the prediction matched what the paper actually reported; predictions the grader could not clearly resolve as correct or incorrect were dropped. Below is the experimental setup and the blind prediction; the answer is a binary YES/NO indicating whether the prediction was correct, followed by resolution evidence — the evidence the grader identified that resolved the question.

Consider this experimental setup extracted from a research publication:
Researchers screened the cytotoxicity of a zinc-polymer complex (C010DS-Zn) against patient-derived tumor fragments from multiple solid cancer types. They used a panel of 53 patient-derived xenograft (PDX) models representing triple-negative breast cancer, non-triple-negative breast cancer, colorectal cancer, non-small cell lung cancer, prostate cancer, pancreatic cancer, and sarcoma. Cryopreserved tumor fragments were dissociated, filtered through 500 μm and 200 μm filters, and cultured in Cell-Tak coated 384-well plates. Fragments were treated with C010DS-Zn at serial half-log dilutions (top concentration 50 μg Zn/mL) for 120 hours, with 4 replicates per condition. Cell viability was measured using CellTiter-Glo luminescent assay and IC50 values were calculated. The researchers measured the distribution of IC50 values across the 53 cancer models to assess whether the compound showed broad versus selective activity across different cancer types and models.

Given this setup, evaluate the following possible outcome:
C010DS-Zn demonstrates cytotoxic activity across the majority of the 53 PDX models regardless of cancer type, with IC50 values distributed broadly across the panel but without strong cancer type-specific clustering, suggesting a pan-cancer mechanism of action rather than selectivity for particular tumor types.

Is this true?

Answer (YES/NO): YES